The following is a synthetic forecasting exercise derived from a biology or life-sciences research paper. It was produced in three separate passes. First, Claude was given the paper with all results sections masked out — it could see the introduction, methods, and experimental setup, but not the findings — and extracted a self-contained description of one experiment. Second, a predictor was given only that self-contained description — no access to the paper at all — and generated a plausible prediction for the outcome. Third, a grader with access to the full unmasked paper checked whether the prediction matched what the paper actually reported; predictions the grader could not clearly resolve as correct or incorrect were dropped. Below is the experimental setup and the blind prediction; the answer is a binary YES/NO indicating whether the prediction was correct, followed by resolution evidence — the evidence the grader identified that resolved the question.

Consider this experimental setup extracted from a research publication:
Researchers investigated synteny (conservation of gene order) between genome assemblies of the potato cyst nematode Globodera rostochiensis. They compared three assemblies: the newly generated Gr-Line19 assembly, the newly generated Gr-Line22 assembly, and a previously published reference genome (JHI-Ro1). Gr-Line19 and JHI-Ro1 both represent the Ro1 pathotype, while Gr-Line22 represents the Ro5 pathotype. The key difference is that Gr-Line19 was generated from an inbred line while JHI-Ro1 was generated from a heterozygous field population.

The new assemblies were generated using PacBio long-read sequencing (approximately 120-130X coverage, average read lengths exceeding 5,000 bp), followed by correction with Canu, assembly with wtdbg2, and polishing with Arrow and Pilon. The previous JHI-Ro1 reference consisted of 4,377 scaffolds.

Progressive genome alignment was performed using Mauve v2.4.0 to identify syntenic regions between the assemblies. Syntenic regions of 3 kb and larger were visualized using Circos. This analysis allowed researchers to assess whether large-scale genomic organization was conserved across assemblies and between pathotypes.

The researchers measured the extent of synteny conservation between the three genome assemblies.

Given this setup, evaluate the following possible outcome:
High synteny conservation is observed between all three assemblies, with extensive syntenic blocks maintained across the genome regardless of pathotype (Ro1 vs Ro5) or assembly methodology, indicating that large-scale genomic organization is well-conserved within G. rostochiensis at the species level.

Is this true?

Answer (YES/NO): NO